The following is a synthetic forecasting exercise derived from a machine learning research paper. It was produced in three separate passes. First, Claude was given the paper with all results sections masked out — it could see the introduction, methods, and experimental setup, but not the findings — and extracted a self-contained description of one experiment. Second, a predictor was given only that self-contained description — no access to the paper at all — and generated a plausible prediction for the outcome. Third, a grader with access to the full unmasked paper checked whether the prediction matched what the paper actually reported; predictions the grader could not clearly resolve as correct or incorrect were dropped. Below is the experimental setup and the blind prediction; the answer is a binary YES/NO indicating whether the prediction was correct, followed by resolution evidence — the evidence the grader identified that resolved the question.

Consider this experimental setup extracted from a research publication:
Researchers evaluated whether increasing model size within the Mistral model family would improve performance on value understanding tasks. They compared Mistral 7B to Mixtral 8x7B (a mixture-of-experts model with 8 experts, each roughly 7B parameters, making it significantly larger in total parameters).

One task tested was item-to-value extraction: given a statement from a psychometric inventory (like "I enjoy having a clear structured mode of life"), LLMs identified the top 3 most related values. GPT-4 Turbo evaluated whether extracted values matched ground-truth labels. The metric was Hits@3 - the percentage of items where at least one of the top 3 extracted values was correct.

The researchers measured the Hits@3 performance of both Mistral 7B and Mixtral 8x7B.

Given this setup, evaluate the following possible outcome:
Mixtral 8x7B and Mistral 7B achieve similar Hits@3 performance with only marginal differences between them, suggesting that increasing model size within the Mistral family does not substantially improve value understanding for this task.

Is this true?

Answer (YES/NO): NO